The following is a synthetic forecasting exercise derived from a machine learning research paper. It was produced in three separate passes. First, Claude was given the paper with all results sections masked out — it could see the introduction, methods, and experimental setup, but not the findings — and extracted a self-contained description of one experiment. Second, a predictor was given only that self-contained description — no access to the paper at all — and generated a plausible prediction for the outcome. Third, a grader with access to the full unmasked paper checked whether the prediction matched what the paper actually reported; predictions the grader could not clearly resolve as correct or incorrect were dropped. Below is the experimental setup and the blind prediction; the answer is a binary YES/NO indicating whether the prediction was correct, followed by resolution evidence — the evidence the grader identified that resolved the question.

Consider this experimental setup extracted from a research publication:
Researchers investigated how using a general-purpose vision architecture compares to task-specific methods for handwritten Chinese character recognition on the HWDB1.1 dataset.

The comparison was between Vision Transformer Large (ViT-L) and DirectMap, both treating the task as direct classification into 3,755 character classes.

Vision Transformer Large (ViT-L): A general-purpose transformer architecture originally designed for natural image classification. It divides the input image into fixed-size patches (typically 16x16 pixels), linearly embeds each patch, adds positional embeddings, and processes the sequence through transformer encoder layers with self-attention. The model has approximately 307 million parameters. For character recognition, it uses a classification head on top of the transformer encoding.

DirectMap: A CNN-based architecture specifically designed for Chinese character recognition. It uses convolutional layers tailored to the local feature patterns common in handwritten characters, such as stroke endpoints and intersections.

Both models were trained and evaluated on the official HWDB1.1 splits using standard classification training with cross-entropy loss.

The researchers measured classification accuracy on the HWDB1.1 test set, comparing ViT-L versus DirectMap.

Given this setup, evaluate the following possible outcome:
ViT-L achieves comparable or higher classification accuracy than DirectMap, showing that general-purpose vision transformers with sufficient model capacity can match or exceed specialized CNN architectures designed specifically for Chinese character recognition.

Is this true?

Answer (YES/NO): NO